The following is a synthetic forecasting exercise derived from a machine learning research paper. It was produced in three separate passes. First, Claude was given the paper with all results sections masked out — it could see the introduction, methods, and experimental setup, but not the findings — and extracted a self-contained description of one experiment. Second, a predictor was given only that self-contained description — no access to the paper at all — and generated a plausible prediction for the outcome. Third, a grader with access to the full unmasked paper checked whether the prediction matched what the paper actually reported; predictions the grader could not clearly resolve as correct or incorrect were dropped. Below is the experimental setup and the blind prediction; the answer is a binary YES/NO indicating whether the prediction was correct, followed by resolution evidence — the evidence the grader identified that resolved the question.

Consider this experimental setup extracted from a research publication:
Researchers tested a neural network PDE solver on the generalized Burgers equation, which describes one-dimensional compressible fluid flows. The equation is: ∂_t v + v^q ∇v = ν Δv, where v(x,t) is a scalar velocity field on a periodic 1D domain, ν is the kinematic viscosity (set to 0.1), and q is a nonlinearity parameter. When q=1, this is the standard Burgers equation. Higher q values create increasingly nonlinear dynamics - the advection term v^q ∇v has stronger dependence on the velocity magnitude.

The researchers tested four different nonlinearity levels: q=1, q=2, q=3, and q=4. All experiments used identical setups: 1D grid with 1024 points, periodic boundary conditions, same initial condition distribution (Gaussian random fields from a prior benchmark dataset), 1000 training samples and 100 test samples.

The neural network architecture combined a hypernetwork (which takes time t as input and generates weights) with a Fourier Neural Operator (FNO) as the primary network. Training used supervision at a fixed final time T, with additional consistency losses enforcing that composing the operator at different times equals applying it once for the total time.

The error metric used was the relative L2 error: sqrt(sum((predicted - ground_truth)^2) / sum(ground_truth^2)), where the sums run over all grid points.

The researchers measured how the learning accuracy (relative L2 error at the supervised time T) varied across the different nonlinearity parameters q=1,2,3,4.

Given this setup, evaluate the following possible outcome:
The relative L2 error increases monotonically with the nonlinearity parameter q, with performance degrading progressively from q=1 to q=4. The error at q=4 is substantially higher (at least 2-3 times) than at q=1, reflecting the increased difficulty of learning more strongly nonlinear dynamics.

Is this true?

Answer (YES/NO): YES